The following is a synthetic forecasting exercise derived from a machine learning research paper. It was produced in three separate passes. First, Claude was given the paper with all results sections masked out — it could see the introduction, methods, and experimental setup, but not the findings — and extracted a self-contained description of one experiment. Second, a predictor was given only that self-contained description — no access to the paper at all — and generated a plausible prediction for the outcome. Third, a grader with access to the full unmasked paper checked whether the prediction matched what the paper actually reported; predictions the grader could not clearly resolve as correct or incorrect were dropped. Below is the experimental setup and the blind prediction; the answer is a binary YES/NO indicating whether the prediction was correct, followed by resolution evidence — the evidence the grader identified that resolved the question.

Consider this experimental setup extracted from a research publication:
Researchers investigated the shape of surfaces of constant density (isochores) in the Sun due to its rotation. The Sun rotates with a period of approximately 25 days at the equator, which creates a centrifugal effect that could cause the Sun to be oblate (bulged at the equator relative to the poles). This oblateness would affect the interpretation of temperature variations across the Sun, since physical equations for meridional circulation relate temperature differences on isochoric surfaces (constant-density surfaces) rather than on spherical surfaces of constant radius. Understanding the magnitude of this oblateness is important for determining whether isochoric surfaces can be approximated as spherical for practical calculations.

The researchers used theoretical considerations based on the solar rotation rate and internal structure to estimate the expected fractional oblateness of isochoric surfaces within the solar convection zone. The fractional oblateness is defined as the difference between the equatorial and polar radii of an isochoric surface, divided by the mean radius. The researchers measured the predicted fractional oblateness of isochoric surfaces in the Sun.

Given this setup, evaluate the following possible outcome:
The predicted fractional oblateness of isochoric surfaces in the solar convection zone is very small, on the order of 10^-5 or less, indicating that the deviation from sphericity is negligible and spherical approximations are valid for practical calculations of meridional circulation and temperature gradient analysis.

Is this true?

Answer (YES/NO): YES